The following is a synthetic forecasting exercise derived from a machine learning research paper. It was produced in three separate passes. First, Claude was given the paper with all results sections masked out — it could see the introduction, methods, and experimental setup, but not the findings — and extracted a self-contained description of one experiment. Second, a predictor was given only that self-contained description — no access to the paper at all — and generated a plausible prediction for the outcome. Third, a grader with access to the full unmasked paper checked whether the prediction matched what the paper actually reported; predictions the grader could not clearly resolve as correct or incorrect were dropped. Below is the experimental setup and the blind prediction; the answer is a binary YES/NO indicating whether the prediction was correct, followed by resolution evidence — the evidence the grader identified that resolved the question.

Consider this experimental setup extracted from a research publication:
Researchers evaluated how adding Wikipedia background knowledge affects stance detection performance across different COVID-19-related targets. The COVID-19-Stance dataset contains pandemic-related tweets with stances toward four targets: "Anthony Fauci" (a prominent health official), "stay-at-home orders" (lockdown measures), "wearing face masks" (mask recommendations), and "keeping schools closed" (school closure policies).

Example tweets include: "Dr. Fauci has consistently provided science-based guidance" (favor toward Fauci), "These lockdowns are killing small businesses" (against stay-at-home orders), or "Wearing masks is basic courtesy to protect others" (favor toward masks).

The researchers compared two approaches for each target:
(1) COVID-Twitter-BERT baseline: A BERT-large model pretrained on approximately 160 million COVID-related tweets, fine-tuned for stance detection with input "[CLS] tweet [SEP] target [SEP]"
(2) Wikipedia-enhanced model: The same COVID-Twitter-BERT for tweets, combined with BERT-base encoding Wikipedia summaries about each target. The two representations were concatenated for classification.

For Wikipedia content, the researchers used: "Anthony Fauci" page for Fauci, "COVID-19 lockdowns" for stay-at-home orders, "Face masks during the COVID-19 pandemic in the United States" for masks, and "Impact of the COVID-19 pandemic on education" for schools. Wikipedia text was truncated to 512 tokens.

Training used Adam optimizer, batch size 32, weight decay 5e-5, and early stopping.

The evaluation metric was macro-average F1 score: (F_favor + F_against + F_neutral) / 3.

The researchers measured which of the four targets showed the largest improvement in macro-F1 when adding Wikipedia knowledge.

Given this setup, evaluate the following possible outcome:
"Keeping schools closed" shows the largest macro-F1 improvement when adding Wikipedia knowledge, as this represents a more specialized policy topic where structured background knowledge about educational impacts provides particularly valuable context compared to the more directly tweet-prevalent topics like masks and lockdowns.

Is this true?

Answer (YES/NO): NO